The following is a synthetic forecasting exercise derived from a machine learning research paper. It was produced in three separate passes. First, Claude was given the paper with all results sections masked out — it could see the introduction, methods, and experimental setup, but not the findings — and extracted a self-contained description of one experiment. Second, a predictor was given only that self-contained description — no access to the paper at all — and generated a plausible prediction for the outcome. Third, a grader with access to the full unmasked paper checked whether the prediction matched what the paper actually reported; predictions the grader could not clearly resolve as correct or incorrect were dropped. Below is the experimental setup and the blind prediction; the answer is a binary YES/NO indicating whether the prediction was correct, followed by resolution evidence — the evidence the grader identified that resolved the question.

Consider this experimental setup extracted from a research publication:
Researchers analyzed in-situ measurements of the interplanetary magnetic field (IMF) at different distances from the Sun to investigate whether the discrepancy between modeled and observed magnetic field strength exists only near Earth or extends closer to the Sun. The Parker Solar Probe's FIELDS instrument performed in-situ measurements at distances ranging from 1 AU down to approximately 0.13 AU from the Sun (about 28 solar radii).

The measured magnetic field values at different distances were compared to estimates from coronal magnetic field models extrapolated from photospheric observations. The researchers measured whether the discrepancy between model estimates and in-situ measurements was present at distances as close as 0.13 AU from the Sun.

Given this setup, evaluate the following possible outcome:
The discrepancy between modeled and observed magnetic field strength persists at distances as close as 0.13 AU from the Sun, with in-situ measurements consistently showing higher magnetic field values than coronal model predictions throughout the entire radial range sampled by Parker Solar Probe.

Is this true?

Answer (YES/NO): YES